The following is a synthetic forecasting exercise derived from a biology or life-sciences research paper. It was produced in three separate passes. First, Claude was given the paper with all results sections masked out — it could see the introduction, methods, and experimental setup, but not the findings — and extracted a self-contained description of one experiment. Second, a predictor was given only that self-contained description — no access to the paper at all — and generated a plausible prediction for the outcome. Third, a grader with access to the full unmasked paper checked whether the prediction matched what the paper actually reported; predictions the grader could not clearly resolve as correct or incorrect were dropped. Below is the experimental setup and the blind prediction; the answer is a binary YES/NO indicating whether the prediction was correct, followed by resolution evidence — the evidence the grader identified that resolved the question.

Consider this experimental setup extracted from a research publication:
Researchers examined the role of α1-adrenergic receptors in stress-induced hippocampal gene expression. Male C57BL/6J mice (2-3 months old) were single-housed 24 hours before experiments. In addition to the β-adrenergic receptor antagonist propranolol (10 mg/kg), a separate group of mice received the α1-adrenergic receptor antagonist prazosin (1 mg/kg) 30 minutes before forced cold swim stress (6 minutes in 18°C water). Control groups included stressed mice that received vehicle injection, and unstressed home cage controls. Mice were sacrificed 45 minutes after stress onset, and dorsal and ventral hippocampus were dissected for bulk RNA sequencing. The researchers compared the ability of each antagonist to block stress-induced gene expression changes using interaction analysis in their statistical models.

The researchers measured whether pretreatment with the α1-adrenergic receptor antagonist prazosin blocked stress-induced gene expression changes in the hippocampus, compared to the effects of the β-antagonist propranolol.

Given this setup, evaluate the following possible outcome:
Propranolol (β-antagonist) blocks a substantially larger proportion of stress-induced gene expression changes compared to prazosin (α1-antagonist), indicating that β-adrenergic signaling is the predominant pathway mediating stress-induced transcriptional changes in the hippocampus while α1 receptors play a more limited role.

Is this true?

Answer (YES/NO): YES